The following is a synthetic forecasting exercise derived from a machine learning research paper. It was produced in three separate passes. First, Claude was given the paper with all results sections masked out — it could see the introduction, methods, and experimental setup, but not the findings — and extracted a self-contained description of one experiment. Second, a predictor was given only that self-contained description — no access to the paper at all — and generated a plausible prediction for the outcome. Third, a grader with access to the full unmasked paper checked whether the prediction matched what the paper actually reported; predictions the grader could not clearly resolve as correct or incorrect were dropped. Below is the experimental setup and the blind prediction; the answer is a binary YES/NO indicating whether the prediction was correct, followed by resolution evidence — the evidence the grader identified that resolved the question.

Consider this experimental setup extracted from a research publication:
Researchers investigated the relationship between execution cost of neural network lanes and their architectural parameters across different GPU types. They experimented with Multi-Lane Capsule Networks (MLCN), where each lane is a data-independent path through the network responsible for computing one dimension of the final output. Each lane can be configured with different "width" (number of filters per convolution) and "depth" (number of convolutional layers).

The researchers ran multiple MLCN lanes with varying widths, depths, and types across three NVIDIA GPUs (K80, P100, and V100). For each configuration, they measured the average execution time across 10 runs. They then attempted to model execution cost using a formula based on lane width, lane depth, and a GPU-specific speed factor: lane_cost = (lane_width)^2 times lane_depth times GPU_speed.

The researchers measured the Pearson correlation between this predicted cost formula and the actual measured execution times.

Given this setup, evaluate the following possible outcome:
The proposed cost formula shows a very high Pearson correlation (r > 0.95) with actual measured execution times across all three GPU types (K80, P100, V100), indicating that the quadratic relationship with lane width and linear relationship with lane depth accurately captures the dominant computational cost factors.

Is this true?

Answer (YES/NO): NO